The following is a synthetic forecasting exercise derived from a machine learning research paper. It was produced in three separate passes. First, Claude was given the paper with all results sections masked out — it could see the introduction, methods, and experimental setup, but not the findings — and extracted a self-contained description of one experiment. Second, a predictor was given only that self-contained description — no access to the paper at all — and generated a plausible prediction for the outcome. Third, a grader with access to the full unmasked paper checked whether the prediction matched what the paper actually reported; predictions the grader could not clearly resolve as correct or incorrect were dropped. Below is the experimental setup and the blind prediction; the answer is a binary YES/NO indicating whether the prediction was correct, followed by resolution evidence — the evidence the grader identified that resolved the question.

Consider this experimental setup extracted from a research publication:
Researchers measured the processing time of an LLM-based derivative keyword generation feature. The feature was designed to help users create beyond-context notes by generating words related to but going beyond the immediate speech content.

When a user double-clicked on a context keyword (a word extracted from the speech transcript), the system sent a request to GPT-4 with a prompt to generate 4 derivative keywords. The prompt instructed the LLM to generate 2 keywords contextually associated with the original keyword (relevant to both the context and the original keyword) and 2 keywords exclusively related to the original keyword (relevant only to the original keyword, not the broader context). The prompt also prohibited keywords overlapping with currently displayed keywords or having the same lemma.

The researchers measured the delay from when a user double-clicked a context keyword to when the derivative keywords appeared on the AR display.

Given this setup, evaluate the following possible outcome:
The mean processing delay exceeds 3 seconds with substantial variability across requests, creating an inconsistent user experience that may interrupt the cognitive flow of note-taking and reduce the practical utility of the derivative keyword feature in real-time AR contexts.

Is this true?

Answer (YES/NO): NO